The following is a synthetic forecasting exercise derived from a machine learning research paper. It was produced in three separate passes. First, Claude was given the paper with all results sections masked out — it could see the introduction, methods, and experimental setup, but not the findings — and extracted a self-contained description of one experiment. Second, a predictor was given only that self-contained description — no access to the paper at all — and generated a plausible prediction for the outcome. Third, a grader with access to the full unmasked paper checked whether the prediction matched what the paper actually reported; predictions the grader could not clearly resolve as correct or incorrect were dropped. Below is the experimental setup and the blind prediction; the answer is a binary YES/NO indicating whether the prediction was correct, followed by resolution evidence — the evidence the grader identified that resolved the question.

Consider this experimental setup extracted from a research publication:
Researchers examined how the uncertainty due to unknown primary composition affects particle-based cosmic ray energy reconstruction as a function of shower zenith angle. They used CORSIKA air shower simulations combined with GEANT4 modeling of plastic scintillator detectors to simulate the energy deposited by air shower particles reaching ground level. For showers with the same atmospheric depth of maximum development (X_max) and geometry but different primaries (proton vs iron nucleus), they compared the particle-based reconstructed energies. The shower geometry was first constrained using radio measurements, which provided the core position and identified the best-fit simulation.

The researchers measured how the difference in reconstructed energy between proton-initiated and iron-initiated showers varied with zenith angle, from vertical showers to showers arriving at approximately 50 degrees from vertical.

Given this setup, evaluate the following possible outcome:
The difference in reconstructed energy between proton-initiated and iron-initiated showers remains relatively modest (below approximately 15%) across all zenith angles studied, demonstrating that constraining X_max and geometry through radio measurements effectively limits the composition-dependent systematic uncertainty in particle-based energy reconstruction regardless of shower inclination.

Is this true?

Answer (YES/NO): NO